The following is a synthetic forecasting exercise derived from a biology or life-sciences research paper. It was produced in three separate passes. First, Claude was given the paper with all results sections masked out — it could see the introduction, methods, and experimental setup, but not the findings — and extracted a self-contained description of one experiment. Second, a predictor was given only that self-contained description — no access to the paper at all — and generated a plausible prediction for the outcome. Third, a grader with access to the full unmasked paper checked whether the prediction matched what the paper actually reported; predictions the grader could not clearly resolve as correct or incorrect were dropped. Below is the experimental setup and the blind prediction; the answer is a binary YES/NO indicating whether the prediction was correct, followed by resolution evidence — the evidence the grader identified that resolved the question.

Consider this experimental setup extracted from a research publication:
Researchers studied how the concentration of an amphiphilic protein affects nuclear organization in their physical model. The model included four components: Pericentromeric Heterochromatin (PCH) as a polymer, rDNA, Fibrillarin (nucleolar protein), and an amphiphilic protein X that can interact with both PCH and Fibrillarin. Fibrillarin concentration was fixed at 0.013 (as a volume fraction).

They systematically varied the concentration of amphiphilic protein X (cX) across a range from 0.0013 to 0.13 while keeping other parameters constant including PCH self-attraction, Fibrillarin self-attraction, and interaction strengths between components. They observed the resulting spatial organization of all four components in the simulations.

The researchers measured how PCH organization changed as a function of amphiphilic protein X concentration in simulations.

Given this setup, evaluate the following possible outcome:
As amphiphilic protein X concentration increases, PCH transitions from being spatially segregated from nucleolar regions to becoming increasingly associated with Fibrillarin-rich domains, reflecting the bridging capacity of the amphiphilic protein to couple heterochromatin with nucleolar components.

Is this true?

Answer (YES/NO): YES